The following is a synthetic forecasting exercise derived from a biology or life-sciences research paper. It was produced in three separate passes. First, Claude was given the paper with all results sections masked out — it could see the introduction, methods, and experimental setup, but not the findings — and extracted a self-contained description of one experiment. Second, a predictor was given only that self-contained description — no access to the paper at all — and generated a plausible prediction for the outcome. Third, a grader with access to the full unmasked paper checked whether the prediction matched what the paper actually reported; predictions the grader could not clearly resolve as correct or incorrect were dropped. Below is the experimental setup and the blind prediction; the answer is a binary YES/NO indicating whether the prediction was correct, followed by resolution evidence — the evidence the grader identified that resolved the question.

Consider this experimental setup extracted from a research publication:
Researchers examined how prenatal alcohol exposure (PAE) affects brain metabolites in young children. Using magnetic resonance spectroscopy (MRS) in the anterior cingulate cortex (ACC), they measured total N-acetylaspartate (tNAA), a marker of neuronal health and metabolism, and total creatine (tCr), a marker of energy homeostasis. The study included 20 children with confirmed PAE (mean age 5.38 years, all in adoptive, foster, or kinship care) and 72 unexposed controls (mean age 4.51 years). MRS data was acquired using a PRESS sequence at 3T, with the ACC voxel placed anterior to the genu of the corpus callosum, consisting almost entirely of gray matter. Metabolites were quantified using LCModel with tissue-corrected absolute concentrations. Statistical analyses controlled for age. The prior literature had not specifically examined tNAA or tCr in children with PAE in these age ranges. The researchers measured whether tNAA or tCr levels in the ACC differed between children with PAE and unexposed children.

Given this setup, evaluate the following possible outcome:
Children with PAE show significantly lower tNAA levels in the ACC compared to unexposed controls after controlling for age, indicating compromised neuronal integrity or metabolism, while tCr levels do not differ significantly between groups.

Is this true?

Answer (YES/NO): NO